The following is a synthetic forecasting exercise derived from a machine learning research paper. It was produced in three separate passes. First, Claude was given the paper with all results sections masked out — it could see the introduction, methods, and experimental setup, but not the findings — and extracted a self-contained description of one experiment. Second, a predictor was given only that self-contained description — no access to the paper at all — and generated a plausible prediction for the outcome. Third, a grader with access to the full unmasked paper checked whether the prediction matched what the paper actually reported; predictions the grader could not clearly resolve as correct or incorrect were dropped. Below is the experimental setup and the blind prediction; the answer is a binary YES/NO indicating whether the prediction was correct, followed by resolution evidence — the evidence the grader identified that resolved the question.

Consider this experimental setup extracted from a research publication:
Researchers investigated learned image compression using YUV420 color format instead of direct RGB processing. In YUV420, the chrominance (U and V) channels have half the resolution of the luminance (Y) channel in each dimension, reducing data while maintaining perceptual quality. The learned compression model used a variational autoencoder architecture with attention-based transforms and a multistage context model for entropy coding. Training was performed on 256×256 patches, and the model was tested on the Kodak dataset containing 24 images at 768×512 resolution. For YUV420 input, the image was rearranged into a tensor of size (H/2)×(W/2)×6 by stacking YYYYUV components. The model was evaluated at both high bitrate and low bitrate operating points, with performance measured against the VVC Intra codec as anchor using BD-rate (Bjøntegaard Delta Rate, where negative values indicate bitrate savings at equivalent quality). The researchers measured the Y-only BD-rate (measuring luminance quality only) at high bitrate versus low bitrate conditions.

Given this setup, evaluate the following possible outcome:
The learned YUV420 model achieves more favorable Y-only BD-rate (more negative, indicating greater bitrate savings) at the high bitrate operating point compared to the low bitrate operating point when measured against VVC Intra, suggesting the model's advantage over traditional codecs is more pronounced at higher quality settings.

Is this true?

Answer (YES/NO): YES